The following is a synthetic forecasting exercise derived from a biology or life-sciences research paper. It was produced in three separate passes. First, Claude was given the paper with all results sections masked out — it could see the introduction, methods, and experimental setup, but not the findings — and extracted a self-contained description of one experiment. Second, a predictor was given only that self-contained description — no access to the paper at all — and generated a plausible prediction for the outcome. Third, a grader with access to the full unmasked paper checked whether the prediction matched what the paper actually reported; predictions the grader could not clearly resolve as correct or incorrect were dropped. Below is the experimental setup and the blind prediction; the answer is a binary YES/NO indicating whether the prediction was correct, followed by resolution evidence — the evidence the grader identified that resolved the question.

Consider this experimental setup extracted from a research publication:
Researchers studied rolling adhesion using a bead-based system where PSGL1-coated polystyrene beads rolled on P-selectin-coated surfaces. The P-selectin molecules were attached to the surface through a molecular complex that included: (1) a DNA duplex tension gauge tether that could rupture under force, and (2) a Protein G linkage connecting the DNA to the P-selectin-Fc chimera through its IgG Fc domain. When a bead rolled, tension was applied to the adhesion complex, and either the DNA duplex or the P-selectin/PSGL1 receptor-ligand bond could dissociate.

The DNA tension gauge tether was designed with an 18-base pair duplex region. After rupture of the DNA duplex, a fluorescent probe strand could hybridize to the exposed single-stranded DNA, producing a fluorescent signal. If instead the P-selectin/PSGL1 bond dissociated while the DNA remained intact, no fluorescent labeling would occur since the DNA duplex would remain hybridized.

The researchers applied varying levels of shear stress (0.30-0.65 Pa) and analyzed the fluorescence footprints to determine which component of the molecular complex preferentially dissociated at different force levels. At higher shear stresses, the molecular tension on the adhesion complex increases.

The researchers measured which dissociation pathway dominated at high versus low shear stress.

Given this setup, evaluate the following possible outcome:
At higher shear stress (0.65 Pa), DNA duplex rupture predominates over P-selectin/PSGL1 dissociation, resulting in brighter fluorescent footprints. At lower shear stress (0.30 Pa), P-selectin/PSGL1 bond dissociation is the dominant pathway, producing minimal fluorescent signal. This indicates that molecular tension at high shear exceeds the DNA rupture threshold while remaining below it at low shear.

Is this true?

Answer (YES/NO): YES